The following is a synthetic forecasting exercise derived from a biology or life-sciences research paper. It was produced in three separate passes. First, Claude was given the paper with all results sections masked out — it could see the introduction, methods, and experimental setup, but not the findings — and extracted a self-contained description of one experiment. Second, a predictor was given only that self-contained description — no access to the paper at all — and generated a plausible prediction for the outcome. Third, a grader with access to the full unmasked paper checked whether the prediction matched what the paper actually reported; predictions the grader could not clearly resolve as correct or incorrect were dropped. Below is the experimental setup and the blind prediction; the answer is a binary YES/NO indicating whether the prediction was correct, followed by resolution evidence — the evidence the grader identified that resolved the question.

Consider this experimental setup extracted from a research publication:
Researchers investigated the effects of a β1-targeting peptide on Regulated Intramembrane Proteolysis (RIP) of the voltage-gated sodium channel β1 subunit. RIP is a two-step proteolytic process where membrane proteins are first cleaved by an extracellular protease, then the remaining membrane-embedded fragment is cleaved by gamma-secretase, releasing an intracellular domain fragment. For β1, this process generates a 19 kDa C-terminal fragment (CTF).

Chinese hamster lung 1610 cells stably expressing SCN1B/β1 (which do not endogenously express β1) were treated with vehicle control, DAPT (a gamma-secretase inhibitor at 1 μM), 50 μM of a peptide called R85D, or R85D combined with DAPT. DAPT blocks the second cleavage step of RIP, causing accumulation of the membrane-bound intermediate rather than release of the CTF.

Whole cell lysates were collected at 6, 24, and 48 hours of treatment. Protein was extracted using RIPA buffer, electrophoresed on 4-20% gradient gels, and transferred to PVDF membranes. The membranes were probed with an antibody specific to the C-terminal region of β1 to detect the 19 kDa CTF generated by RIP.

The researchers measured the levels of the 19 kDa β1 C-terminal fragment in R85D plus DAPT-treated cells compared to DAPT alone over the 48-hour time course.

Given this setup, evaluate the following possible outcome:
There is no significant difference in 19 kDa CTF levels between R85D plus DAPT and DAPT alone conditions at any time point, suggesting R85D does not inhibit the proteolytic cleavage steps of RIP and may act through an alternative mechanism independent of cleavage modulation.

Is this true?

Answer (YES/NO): YES